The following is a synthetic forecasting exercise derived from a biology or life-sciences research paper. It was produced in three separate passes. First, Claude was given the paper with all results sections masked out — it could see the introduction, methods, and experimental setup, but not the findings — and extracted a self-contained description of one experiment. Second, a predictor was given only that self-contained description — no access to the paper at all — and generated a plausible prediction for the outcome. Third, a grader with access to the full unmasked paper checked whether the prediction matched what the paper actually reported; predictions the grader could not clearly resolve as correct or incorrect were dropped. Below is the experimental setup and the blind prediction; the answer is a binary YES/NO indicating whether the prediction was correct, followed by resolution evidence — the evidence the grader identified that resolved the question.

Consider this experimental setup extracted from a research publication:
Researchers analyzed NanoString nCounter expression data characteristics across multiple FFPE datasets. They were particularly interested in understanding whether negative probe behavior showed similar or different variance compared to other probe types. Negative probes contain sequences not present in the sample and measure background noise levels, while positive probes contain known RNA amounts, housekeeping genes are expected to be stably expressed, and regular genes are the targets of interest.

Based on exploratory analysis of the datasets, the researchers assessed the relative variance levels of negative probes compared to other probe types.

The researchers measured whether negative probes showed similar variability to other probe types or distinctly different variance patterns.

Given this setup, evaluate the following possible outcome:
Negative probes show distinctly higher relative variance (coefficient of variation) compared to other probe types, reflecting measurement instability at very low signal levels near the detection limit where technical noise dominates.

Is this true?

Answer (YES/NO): YES